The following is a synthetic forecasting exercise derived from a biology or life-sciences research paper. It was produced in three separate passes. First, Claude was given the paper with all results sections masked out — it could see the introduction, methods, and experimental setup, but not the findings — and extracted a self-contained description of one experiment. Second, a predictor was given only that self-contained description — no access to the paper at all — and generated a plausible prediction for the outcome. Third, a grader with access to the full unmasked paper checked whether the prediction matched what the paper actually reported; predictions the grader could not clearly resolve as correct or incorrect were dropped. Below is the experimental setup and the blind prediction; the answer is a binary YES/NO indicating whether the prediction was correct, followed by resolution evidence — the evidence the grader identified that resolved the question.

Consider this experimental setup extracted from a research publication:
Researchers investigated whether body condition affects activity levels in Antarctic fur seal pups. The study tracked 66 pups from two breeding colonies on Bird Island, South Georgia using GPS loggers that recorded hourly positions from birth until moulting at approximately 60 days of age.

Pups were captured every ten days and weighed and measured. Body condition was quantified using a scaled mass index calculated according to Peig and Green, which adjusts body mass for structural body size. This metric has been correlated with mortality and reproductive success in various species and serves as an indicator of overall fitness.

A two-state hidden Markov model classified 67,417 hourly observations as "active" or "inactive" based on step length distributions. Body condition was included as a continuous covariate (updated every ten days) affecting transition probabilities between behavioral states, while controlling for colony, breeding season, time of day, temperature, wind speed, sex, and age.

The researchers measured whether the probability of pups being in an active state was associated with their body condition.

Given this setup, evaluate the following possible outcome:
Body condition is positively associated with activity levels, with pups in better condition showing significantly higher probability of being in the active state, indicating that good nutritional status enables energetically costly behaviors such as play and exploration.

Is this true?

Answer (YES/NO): NO